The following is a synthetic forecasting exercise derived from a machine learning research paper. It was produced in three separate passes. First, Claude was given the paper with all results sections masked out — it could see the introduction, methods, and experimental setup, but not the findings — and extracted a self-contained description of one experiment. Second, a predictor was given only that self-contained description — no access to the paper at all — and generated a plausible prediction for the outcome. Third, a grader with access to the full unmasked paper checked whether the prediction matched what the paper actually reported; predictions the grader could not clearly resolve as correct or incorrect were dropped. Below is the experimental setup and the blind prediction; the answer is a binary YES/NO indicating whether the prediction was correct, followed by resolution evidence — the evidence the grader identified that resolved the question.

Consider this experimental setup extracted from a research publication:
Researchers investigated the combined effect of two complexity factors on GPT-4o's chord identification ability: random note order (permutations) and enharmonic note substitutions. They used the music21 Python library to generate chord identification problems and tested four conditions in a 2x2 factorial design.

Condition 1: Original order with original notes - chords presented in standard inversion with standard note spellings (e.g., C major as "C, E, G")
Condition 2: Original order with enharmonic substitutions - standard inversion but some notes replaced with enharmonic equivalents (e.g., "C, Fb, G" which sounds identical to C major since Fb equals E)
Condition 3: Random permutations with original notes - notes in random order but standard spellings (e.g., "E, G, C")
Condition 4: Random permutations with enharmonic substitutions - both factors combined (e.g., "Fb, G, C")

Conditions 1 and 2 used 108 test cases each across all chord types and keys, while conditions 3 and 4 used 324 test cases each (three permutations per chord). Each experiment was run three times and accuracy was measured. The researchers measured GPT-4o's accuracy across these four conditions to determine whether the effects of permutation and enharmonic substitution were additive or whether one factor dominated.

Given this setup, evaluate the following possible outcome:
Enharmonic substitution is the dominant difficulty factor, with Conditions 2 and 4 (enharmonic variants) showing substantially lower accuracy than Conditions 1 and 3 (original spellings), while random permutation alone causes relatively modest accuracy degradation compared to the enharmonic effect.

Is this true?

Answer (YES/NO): YES